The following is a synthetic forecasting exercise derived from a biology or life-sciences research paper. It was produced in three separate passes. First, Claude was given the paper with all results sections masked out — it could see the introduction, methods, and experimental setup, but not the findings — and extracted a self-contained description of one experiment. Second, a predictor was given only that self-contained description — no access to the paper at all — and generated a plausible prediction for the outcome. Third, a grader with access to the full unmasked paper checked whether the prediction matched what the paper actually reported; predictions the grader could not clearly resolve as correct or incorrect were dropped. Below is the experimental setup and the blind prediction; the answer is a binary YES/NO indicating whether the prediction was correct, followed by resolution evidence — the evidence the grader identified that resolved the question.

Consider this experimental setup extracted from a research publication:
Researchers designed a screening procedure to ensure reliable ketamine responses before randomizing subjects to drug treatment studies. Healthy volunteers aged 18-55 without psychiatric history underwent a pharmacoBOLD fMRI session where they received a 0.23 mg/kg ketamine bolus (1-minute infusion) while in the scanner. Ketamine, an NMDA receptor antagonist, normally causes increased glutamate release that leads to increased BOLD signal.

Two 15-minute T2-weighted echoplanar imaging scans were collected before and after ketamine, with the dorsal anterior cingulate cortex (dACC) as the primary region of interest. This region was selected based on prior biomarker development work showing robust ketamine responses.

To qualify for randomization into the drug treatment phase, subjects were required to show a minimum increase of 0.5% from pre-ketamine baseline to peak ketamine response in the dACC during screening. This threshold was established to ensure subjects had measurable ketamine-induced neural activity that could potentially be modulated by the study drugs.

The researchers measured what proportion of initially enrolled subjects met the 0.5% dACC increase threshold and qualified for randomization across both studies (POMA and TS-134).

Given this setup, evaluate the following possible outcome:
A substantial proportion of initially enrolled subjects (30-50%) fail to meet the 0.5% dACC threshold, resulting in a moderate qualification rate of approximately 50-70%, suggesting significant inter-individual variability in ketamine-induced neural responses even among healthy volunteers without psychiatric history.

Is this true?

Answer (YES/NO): NO